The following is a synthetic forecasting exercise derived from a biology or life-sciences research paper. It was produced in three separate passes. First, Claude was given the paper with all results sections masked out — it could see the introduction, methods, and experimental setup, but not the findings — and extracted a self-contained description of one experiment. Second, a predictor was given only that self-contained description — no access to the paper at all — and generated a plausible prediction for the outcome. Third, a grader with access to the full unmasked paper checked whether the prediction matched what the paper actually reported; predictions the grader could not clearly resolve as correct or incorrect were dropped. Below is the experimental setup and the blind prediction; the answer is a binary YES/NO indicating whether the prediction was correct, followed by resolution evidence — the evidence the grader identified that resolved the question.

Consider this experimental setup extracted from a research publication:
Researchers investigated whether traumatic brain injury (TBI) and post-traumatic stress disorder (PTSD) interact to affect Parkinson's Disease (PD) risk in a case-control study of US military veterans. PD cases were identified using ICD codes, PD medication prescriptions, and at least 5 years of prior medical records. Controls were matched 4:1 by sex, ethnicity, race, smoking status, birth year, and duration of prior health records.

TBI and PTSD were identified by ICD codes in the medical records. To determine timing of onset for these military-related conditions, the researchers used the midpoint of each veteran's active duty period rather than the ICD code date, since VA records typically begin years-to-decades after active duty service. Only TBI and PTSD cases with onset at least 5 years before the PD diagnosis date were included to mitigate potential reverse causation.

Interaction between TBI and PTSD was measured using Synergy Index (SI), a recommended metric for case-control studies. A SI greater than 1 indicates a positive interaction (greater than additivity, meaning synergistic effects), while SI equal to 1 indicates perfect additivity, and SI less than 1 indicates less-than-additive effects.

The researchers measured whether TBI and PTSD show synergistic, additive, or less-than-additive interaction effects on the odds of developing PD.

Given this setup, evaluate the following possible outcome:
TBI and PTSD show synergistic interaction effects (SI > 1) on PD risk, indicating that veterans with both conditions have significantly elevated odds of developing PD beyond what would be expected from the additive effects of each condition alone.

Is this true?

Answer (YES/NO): YES